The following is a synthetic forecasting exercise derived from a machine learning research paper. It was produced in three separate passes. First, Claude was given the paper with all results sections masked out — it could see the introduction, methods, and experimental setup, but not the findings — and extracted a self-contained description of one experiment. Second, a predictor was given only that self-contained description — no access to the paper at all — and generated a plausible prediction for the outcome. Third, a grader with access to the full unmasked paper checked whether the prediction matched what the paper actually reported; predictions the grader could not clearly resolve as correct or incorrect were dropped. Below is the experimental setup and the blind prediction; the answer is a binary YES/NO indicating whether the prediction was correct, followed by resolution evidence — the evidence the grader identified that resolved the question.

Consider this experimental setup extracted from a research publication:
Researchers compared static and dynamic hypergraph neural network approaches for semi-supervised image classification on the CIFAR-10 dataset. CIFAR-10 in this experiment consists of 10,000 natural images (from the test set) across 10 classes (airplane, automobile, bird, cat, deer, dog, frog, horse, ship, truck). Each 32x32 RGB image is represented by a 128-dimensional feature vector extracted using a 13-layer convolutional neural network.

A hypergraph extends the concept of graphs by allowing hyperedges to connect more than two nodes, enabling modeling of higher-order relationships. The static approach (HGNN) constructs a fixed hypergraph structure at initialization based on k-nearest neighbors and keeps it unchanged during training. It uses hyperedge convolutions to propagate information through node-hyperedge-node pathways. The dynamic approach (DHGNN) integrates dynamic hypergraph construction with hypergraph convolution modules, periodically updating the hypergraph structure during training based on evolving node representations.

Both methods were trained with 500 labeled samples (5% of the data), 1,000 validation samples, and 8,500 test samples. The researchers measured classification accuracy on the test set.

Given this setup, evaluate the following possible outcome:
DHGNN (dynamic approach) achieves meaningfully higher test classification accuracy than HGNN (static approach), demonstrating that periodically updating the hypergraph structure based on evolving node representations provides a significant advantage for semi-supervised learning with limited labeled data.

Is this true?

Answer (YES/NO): YES